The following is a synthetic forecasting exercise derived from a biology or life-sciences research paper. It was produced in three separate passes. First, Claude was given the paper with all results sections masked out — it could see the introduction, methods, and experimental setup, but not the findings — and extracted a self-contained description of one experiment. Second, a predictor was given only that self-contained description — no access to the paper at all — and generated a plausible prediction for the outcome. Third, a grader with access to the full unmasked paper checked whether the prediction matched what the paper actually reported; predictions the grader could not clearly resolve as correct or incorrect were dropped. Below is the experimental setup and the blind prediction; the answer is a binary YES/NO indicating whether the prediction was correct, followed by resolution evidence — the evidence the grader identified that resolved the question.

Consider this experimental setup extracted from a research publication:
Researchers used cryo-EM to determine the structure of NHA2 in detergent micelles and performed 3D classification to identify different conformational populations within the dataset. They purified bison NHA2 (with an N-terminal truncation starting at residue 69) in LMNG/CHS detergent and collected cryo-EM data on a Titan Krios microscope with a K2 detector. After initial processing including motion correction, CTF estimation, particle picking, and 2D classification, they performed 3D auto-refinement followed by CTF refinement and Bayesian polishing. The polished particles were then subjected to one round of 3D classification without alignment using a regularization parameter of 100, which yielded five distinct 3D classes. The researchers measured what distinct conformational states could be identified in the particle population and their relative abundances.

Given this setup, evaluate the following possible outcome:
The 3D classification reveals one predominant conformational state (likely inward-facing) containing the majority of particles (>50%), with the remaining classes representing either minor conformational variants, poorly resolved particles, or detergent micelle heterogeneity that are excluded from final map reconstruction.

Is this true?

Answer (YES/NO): NO